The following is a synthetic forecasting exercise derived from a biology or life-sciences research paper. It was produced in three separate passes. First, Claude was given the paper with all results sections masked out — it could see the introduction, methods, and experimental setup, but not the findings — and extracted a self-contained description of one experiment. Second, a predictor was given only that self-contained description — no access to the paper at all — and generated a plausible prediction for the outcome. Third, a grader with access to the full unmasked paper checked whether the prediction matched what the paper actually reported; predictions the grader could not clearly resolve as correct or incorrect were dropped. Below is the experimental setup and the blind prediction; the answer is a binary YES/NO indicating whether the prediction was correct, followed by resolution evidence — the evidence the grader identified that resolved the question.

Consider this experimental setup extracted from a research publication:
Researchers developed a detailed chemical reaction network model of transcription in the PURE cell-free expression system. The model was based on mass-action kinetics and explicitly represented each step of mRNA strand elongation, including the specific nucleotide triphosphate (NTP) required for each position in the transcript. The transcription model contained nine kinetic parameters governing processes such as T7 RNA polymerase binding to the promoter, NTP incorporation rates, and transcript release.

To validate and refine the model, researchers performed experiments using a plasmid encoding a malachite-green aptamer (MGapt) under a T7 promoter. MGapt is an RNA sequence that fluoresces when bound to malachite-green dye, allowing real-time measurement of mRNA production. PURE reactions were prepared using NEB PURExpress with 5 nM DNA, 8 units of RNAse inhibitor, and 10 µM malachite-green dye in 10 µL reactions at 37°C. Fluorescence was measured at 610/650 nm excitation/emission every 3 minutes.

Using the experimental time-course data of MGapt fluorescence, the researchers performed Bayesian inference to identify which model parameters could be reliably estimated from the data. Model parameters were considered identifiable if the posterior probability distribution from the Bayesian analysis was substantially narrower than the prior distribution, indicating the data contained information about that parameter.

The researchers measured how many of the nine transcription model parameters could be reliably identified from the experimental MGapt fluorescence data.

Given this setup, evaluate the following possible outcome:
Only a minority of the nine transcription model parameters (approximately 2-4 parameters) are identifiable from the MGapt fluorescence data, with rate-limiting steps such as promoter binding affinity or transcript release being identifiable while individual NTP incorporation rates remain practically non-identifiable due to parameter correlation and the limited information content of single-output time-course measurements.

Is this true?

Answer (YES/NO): YES